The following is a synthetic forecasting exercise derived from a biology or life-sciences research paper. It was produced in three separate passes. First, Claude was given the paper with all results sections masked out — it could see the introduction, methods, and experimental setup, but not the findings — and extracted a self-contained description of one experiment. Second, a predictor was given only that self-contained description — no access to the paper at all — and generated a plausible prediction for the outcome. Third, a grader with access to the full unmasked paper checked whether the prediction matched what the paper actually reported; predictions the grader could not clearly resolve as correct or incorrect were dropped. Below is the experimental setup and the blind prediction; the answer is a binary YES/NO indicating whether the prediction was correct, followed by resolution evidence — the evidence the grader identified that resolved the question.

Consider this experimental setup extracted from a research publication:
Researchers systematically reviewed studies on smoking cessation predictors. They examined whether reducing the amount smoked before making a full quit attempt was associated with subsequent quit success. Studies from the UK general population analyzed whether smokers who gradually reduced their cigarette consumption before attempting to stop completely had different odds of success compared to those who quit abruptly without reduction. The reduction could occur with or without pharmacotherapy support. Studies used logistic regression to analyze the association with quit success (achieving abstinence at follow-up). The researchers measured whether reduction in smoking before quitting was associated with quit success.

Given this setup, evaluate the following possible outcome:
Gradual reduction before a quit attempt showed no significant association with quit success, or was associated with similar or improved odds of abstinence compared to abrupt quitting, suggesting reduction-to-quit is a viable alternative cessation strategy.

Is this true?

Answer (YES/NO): YES